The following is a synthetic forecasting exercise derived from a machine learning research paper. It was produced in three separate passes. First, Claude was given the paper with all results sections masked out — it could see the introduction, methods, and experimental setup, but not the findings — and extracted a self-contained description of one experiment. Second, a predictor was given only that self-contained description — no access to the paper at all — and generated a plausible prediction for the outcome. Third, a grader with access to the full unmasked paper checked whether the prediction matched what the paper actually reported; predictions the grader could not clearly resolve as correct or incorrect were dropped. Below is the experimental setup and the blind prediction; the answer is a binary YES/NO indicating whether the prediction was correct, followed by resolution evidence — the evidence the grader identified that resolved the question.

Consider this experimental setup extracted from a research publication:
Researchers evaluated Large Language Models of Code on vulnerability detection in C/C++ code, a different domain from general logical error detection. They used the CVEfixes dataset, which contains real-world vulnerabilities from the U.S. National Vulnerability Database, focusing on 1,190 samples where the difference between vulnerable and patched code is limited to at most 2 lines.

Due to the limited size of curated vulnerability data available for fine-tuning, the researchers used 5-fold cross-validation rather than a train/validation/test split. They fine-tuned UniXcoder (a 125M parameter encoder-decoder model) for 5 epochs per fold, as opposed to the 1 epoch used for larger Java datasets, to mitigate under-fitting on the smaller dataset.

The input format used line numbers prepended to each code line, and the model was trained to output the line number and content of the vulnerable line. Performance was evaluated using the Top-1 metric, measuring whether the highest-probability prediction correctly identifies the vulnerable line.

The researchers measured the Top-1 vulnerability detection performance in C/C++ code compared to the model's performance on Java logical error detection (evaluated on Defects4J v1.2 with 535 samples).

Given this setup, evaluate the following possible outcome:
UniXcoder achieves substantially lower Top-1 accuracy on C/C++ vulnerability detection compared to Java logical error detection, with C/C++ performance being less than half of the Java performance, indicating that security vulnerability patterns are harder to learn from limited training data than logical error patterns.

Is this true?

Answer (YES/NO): YES